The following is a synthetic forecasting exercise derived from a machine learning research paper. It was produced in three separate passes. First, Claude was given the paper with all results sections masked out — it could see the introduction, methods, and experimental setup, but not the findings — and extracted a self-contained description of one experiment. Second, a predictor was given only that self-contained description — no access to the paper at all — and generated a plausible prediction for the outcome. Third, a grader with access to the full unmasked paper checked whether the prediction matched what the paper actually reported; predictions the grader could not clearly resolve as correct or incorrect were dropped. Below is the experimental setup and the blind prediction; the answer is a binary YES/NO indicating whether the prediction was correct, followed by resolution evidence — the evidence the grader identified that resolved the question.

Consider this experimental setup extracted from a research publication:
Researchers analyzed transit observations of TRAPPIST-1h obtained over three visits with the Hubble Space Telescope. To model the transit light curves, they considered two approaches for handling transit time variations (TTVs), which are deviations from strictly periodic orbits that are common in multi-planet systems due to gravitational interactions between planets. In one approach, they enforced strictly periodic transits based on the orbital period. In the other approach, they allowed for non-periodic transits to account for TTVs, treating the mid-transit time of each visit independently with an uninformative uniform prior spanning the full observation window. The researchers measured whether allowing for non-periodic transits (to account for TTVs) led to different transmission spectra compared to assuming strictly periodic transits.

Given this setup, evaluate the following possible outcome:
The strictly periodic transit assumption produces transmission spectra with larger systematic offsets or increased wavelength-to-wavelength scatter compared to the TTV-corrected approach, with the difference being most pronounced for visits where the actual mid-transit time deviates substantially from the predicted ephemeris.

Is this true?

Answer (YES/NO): NO